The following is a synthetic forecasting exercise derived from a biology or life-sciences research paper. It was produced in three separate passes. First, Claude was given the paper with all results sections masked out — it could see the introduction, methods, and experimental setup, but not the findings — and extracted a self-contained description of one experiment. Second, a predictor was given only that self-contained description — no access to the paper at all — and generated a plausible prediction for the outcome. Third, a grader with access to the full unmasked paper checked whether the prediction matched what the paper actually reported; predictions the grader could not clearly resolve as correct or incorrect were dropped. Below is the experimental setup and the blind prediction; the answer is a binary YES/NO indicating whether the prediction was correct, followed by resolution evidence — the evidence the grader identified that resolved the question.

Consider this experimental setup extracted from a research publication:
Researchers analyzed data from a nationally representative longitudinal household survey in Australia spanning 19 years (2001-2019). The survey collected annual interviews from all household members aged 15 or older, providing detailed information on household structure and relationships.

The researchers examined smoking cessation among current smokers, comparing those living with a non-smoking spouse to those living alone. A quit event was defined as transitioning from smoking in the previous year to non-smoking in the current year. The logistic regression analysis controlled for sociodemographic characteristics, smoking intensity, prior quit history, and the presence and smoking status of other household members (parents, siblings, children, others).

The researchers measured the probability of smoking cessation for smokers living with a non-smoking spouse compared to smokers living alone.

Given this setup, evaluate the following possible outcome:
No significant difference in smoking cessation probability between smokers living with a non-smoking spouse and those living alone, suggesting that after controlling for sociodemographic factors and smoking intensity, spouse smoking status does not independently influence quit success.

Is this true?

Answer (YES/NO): NO